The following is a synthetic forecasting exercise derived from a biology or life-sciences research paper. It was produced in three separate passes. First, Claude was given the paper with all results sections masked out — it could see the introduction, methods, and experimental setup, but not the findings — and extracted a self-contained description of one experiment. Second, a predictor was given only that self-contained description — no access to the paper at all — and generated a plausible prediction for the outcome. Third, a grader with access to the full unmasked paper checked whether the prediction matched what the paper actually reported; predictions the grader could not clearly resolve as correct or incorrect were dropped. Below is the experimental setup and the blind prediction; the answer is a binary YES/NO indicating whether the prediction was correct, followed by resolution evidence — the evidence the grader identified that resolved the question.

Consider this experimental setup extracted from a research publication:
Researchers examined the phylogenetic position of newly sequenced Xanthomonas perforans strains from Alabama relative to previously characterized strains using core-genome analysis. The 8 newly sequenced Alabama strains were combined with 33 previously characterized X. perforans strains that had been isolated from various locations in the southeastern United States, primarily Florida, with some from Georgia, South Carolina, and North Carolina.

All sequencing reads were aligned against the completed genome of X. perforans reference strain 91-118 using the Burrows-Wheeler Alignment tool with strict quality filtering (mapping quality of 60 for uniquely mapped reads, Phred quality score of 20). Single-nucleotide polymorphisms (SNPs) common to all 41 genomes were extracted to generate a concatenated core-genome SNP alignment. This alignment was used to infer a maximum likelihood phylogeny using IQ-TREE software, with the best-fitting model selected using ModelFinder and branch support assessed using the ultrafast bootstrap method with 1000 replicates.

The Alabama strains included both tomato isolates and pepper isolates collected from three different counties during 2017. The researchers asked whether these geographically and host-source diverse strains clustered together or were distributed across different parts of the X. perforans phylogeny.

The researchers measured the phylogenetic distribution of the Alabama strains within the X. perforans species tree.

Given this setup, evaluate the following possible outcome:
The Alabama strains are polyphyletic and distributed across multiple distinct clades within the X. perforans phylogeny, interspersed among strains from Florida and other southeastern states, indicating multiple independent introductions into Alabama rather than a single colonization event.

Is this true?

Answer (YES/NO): NO